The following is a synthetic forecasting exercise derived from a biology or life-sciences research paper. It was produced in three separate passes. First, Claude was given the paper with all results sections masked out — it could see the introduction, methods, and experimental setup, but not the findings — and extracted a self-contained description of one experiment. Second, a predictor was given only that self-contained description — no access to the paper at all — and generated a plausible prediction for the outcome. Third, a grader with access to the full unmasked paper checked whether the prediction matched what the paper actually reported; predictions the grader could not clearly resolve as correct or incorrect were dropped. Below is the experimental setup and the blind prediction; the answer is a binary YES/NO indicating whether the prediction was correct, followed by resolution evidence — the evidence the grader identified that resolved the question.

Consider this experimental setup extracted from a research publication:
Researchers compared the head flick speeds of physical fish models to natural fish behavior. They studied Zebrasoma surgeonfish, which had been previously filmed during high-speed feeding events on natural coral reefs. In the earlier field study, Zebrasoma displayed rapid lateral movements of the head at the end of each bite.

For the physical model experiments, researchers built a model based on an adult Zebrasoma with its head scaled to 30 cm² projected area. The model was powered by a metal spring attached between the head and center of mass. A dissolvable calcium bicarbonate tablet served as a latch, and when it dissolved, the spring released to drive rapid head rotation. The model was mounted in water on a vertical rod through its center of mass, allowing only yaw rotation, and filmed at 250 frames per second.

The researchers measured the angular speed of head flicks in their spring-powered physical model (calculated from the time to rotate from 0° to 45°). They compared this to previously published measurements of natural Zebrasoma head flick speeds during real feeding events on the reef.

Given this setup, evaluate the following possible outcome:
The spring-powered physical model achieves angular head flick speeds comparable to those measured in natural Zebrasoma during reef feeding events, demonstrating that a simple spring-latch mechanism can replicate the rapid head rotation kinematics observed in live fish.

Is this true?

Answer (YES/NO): NO